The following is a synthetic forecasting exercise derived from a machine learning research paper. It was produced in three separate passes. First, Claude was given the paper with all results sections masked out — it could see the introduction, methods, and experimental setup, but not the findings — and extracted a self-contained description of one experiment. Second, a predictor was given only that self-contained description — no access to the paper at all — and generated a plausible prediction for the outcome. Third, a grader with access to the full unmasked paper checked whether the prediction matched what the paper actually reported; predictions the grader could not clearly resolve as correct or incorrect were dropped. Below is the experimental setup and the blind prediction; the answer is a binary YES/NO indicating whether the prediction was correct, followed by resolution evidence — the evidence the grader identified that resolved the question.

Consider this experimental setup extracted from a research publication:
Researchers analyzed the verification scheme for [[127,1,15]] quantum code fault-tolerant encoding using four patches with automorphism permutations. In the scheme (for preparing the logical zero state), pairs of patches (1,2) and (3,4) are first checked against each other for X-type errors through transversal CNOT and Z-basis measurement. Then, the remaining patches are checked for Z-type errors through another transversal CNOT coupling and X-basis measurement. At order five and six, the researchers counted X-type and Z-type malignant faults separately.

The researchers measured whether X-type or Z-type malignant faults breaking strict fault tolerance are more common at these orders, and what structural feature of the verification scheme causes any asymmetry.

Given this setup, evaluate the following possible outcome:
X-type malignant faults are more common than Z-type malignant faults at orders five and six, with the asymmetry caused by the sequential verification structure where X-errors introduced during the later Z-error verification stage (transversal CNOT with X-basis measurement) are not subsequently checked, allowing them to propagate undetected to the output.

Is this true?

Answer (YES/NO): NO